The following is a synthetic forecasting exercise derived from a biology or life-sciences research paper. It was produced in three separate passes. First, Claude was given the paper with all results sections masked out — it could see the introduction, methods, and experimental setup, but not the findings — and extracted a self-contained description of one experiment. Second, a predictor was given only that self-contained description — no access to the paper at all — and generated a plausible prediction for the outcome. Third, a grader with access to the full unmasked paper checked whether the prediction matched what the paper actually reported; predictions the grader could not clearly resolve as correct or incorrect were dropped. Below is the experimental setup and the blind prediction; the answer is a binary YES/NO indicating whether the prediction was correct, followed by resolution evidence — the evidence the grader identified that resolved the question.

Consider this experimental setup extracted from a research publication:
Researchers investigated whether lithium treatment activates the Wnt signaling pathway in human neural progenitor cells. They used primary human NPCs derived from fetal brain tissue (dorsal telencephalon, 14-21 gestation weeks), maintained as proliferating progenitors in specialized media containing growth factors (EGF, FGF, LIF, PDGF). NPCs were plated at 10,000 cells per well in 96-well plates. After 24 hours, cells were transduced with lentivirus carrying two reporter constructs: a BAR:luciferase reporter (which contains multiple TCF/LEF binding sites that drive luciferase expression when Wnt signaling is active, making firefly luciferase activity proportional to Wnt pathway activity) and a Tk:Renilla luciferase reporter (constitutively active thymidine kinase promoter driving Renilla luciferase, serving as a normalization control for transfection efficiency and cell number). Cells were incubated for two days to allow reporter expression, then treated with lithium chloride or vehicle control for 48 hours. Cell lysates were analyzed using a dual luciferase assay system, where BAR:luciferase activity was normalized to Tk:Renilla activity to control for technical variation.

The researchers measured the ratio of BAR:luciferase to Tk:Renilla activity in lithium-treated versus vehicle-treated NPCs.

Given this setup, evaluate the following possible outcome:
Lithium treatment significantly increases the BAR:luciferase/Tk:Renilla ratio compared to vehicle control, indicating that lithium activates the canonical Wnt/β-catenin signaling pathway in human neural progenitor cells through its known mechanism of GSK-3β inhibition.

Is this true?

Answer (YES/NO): NO